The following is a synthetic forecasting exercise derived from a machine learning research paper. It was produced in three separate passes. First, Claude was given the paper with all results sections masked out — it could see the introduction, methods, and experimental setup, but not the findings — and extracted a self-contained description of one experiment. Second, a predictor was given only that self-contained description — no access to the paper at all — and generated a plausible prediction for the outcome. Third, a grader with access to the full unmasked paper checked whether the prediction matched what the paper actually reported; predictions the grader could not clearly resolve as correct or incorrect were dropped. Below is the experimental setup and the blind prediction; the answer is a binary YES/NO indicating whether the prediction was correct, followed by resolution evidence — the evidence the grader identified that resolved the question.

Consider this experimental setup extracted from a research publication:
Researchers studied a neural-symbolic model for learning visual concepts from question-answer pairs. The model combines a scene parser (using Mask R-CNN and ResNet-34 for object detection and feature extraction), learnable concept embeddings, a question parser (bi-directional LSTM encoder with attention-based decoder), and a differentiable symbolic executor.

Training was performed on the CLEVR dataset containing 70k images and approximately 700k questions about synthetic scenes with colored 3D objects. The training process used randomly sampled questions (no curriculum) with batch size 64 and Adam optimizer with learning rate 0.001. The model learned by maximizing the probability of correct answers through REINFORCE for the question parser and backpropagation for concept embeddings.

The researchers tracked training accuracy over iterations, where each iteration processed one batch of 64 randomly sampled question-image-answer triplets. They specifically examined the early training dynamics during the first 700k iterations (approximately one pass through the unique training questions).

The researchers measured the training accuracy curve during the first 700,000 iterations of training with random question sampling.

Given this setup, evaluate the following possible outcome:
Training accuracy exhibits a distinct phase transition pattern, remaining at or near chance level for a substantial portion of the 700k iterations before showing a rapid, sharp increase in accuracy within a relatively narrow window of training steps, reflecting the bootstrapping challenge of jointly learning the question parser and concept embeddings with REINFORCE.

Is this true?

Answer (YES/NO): NO